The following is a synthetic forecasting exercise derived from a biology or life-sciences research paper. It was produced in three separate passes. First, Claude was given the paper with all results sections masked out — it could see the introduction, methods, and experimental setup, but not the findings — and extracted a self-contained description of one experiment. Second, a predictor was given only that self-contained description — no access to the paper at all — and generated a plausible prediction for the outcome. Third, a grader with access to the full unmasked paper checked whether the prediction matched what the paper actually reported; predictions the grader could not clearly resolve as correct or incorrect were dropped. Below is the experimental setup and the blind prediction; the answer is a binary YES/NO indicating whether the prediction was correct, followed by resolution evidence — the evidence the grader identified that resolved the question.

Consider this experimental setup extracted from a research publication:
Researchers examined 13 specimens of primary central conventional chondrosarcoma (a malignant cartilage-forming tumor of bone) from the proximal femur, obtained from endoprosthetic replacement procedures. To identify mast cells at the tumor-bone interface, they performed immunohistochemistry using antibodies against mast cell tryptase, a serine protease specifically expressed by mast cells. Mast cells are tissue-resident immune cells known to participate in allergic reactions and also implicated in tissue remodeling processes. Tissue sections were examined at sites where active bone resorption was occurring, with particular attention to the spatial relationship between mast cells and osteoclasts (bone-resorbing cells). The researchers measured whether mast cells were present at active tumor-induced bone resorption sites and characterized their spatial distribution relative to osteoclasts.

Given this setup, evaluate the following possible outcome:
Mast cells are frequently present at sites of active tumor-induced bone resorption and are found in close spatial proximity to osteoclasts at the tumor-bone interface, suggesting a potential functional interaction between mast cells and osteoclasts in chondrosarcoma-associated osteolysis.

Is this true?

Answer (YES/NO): YES